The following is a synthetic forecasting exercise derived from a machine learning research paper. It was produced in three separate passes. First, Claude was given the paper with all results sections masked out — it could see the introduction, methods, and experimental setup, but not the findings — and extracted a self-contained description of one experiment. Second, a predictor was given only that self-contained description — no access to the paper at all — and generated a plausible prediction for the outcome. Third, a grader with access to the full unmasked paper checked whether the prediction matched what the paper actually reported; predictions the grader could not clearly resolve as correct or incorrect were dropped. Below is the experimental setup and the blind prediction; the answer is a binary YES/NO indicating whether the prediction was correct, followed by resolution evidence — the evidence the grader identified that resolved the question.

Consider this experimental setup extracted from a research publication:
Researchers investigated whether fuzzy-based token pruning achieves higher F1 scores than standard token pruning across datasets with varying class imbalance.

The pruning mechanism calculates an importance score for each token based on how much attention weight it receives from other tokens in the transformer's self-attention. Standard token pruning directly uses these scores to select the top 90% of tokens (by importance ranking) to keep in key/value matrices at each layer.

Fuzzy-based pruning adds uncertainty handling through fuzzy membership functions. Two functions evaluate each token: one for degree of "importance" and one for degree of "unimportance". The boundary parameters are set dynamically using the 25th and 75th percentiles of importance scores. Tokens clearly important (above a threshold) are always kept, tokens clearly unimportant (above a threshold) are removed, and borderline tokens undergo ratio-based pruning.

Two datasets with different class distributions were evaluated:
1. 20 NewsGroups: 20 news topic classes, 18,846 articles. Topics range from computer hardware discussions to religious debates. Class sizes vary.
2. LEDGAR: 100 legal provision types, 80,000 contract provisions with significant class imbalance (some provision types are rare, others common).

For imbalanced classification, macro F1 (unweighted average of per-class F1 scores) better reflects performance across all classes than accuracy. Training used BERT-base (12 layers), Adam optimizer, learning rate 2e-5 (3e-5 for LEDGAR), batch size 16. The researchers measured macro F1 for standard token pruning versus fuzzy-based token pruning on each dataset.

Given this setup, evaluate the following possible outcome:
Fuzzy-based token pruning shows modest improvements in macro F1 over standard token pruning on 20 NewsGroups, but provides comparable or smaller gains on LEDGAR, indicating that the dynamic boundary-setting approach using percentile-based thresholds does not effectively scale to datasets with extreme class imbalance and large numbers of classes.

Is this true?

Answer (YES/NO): YES